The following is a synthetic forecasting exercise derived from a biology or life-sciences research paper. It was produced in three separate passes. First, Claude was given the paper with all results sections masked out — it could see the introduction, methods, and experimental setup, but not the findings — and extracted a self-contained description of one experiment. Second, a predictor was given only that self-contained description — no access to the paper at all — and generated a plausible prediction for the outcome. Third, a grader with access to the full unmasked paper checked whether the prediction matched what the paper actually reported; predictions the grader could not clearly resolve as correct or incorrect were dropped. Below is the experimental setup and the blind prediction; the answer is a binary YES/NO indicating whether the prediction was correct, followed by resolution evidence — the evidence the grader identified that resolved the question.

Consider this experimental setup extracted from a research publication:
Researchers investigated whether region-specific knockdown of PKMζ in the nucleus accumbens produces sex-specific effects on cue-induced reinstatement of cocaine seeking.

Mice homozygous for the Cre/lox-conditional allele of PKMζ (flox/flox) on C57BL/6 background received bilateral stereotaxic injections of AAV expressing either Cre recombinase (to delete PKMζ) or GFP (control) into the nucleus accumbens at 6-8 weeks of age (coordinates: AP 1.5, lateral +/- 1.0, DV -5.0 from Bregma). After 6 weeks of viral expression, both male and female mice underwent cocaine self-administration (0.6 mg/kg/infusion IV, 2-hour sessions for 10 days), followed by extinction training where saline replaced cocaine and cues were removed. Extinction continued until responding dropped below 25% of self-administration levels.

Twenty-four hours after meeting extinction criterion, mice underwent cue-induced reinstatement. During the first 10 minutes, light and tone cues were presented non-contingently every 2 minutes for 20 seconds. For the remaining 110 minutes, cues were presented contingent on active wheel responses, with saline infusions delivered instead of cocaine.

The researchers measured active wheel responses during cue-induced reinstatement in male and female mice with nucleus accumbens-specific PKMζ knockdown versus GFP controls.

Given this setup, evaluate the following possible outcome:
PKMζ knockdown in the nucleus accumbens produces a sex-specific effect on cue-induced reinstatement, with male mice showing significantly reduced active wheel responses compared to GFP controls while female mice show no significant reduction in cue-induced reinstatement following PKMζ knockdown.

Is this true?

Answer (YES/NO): NO